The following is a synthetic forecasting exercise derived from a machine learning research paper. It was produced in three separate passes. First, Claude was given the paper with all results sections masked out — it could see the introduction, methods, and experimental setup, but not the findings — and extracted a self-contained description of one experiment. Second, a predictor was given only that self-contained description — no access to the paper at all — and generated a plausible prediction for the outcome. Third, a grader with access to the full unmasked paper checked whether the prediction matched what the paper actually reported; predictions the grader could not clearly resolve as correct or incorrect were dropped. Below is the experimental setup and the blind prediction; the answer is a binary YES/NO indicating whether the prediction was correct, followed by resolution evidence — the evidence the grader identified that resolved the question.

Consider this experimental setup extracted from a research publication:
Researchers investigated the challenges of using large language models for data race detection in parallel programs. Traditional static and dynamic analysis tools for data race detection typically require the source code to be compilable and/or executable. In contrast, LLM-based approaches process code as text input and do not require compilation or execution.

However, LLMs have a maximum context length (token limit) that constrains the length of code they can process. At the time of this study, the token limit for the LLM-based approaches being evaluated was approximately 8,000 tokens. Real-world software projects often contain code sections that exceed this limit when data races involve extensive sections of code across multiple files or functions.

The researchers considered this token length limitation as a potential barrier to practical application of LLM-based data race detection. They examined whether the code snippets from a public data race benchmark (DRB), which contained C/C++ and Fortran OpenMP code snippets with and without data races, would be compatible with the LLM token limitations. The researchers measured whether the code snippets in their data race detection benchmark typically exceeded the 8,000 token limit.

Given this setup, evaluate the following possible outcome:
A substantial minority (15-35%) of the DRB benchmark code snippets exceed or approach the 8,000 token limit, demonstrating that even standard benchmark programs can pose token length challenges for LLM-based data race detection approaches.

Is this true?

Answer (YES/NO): NO